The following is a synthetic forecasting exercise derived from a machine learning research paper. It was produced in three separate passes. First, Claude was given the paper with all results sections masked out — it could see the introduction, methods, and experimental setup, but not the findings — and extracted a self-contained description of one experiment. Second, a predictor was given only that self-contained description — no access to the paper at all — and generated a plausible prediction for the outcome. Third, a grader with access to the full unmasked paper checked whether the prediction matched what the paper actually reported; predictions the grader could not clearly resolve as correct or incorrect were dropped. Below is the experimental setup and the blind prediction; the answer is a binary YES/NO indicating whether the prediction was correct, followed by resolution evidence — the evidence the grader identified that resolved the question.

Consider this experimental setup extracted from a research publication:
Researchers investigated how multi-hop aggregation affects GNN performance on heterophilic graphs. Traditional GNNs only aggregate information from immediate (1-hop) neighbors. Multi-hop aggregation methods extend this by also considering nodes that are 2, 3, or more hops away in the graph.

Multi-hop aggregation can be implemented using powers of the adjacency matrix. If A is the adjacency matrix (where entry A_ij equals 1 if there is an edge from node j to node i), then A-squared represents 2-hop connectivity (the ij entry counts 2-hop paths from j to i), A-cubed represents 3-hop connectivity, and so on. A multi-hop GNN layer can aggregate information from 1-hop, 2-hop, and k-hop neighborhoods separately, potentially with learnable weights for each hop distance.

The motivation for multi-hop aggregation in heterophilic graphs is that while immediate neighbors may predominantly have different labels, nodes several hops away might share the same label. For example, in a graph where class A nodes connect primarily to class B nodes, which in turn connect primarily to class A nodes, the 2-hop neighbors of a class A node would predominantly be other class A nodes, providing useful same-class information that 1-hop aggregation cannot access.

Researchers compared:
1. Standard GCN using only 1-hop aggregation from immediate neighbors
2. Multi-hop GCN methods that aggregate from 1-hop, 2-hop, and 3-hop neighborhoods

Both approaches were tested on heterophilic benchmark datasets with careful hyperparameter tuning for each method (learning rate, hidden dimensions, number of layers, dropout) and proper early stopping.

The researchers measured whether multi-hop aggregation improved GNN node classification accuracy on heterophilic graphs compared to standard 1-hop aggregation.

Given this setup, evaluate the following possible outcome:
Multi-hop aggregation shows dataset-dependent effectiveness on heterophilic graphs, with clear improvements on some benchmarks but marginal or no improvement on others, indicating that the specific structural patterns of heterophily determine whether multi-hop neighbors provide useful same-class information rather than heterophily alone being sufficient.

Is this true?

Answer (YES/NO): NO